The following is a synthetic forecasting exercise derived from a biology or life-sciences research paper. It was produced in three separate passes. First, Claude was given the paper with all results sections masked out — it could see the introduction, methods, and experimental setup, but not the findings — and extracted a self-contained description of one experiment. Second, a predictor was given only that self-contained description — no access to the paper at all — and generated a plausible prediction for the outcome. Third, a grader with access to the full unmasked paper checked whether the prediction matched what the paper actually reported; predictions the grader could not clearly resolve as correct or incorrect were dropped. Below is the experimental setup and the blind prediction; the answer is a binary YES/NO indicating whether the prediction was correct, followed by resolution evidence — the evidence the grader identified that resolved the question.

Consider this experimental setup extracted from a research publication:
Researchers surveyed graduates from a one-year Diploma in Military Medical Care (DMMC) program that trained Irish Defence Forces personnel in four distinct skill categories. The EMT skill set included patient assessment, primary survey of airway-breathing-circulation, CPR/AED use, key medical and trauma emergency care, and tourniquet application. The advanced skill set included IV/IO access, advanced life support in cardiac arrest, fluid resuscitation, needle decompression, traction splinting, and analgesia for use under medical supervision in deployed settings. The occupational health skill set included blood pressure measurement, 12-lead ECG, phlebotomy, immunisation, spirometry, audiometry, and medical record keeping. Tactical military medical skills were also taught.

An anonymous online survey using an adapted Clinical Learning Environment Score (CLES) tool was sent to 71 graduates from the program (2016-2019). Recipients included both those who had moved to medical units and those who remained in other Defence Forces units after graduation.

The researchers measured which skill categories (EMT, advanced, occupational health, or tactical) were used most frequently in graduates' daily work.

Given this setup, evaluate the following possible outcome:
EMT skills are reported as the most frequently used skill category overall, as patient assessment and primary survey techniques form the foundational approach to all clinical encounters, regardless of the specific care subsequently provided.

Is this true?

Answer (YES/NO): NO